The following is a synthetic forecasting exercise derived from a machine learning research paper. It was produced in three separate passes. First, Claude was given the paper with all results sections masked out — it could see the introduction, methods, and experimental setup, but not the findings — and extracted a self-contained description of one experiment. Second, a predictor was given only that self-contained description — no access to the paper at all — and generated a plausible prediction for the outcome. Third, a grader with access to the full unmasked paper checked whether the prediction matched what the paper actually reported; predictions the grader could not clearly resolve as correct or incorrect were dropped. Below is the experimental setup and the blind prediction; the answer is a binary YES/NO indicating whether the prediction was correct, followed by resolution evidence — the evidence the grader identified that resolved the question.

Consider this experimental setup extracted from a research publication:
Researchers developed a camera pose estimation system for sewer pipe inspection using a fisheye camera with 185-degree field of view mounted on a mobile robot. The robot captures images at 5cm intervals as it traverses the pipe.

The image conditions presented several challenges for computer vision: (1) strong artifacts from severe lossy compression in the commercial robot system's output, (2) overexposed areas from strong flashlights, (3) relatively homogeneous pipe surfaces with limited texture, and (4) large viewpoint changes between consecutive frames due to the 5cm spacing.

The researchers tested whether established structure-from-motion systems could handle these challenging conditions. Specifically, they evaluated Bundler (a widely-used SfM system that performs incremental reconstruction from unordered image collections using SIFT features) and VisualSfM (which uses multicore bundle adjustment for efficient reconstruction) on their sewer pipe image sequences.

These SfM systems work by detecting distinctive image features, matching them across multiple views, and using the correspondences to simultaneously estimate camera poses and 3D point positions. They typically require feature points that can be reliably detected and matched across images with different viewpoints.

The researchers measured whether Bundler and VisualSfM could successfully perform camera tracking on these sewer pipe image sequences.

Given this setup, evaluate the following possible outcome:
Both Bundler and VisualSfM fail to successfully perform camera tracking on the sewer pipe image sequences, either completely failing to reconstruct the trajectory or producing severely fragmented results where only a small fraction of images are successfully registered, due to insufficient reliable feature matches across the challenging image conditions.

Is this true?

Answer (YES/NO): YES